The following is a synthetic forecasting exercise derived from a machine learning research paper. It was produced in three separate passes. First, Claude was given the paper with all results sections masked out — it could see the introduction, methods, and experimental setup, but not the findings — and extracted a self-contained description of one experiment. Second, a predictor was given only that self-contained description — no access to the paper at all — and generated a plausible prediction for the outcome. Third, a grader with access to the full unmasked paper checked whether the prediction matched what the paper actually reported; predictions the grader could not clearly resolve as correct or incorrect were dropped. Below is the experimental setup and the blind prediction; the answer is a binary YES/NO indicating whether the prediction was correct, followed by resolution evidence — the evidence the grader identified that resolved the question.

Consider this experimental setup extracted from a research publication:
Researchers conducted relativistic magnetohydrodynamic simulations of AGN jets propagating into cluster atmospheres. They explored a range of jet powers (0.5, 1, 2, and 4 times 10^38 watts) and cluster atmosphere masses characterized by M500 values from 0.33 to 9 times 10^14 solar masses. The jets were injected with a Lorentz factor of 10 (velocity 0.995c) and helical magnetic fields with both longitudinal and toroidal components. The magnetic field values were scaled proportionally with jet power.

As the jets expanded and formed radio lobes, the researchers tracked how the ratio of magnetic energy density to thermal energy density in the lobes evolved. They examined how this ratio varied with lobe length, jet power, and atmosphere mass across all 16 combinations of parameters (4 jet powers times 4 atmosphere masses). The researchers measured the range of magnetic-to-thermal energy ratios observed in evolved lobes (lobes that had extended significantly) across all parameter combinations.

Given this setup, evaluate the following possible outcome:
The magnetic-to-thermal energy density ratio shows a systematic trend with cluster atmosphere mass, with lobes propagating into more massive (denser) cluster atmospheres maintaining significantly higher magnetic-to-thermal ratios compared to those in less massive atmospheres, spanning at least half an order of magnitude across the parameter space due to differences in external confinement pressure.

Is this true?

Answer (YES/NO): NO